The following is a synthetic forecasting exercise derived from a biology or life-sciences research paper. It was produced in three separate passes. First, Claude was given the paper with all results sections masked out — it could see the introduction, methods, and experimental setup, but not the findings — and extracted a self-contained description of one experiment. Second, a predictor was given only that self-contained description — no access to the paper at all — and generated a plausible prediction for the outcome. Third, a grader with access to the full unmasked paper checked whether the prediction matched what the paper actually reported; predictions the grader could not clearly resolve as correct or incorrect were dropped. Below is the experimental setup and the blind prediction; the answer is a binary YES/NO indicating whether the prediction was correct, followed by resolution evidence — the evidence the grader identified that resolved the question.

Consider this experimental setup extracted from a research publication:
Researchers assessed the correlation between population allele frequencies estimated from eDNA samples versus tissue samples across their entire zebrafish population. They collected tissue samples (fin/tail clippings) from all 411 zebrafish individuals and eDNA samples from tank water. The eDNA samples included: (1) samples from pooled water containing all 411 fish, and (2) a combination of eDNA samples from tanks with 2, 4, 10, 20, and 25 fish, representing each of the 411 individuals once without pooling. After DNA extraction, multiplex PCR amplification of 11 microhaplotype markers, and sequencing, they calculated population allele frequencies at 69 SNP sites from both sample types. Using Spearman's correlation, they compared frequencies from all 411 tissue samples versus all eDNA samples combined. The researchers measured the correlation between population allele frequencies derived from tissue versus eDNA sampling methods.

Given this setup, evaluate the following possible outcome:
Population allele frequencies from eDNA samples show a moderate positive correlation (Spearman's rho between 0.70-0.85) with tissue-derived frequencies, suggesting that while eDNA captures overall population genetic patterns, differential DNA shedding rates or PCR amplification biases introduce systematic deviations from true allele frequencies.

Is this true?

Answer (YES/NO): NO